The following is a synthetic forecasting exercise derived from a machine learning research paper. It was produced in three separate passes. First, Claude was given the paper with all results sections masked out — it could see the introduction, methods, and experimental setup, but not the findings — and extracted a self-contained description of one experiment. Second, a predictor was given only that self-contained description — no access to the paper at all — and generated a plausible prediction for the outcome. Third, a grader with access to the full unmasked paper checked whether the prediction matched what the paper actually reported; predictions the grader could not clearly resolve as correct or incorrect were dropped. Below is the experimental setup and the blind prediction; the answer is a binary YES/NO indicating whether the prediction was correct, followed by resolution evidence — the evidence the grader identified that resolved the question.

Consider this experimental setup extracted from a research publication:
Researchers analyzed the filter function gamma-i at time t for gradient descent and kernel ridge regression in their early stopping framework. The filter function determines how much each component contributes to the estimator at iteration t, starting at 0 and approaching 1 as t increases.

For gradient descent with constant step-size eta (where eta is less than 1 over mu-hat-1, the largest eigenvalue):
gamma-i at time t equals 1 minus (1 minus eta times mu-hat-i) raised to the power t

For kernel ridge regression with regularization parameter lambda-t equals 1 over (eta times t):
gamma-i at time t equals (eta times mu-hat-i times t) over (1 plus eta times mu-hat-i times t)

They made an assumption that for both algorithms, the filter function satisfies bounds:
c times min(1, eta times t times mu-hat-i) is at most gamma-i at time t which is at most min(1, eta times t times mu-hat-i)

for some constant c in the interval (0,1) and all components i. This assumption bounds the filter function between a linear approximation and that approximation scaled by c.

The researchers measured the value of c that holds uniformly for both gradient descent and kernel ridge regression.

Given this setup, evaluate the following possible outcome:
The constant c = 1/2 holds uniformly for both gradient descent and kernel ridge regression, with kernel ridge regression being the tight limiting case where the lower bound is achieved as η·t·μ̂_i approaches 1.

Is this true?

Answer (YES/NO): YES